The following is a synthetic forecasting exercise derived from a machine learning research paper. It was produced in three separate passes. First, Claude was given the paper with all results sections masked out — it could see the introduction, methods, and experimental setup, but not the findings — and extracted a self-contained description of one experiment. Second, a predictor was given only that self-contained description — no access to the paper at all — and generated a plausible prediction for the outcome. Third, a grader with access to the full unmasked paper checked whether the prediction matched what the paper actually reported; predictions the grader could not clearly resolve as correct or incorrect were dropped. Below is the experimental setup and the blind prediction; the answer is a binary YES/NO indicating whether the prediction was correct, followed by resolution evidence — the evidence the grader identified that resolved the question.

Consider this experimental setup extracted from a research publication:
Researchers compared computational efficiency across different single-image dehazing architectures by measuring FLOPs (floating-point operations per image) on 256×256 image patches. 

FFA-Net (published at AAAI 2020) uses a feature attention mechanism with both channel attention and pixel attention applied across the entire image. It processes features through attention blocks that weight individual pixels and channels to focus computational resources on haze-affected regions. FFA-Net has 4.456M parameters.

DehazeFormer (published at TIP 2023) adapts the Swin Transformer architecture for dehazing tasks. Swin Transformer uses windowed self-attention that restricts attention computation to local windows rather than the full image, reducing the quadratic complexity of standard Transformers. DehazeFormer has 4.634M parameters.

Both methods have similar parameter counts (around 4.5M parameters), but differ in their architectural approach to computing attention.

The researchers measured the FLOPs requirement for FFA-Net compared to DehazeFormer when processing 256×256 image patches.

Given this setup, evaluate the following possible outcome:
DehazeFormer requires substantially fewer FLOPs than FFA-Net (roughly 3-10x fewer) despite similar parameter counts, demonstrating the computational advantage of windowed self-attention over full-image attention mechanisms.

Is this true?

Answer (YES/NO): YES